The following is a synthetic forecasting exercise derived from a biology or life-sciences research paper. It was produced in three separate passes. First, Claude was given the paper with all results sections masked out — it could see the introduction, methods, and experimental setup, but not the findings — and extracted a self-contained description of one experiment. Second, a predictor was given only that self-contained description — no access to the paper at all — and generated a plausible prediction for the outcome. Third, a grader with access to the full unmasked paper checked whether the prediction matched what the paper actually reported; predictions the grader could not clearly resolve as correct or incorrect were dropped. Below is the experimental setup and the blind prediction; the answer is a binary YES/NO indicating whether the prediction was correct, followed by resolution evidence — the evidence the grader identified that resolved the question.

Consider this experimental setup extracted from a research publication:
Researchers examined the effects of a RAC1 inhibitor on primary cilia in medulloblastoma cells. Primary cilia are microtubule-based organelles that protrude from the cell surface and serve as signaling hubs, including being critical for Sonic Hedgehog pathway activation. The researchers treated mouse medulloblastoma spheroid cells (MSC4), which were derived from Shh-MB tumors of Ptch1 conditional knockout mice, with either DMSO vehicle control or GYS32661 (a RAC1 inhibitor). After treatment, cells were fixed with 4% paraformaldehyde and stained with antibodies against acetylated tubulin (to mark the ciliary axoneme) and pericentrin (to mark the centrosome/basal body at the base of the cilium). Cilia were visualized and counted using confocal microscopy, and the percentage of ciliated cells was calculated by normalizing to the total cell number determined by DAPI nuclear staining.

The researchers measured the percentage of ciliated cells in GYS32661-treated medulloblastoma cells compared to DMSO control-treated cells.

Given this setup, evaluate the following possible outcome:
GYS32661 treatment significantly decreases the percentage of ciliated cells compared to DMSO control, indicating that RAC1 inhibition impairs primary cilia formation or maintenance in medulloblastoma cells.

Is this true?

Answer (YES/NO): NO